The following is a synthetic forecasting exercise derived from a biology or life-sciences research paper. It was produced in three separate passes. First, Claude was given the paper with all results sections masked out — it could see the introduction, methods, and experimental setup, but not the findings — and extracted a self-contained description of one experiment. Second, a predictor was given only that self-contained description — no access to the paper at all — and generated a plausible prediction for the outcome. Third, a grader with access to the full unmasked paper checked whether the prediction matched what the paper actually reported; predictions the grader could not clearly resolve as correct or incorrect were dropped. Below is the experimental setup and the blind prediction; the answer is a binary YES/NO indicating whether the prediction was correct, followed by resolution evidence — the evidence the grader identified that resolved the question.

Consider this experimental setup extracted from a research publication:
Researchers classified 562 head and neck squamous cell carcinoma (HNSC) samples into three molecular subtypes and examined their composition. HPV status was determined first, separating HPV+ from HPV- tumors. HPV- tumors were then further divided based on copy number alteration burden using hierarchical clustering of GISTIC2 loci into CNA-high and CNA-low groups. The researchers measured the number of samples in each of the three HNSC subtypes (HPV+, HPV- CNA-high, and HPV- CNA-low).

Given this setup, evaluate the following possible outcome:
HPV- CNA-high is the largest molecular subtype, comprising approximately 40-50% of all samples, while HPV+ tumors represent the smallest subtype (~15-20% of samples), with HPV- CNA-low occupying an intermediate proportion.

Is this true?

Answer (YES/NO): NO